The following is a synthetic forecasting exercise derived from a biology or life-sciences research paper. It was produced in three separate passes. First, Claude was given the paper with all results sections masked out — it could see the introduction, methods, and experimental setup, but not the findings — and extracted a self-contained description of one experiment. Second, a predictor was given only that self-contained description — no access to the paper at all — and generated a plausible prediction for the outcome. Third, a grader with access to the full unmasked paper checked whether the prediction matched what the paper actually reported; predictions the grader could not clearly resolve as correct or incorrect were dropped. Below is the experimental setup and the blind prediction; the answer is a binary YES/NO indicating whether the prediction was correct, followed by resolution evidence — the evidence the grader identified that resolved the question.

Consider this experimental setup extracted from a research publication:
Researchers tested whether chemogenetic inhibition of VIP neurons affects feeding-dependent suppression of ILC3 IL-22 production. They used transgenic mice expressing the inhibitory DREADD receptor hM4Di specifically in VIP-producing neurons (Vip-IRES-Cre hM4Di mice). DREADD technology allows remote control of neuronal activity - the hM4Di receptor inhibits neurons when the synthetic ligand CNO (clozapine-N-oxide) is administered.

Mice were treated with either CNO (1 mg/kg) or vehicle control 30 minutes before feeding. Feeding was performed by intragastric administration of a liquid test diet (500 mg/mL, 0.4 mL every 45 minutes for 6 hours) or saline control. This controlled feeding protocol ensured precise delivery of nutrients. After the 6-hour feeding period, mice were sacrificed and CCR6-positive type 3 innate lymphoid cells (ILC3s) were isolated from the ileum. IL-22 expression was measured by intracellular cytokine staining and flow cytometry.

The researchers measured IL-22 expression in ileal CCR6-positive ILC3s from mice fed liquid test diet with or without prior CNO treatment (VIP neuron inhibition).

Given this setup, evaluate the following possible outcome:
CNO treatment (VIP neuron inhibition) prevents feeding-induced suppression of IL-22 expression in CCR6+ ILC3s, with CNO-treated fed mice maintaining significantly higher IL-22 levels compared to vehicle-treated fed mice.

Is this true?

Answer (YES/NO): YES